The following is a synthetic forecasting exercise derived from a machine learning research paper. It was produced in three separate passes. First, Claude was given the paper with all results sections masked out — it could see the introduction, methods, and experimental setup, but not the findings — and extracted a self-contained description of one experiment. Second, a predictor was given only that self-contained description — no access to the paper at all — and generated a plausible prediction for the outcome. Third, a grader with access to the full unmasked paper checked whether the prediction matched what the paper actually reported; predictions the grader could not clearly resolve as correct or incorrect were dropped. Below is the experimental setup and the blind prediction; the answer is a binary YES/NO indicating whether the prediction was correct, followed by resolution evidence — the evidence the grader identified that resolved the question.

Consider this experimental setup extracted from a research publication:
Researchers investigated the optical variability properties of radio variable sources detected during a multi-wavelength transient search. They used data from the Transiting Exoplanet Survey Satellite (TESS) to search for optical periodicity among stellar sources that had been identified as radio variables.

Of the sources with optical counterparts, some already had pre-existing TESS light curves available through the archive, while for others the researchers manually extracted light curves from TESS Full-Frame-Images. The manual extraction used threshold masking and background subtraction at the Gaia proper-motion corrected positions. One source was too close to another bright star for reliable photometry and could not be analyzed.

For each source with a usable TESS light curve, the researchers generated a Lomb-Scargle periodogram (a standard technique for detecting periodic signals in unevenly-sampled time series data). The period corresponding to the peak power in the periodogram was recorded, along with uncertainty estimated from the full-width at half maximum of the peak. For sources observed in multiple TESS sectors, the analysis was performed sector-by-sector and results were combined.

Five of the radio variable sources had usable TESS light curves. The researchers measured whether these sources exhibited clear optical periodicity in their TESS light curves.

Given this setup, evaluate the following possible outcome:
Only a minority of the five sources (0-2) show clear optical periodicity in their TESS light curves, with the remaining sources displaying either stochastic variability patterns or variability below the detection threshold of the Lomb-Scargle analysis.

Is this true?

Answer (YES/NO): NO